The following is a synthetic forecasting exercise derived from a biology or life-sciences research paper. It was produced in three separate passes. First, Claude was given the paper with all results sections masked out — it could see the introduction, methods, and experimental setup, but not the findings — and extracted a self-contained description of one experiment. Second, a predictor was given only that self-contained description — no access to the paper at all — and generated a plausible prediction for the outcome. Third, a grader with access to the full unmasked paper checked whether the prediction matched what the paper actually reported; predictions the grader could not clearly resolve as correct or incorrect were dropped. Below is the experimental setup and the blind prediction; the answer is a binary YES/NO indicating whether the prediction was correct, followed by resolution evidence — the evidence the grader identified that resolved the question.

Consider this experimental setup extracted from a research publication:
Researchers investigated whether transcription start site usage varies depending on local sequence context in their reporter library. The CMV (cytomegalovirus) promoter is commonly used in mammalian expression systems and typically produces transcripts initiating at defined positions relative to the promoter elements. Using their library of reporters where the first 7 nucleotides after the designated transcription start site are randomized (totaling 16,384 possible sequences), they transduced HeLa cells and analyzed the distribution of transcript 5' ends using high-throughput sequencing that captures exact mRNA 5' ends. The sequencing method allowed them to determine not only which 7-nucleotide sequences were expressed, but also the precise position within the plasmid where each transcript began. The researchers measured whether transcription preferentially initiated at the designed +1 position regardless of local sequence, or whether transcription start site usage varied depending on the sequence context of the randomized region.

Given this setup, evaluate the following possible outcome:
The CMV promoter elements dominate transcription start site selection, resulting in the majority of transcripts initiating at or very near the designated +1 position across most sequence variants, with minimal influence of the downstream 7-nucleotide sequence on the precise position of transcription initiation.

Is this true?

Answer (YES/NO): NO